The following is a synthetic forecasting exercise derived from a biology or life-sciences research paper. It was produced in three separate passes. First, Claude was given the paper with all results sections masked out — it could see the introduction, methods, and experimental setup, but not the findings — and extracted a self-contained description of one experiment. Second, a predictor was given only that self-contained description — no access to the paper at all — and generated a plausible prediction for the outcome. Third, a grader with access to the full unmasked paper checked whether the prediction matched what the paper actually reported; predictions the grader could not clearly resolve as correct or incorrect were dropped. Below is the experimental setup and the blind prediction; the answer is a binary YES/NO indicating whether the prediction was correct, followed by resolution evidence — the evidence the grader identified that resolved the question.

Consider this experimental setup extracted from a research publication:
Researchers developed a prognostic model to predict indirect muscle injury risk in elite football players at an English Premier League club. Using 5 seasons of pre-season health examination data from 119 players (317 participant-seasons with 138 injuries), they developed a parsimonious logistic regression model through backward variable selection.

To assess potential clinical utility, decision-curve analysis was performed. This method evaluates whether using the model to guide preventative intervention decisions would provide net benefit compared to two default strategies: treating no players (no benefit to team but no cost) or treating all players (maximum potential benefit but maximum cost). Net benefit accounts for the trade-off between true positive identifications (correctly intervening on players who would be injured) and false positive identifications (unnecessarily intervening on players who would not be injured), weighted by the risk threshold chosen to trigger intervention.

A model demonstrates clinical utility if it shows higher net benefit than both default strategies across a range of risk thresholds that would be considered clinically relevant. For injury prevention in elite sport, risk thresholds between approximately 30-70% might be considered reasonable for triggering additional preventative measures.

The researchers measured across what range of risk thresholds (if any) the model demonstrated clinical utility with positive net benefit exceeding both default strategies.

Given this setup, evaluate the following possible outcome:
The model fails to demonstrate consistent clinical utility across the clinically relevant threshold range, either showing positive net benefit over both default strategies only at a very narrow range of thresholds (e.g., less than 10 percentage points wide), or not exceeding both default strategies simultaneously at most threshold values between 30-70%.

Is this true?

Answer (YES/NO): NO